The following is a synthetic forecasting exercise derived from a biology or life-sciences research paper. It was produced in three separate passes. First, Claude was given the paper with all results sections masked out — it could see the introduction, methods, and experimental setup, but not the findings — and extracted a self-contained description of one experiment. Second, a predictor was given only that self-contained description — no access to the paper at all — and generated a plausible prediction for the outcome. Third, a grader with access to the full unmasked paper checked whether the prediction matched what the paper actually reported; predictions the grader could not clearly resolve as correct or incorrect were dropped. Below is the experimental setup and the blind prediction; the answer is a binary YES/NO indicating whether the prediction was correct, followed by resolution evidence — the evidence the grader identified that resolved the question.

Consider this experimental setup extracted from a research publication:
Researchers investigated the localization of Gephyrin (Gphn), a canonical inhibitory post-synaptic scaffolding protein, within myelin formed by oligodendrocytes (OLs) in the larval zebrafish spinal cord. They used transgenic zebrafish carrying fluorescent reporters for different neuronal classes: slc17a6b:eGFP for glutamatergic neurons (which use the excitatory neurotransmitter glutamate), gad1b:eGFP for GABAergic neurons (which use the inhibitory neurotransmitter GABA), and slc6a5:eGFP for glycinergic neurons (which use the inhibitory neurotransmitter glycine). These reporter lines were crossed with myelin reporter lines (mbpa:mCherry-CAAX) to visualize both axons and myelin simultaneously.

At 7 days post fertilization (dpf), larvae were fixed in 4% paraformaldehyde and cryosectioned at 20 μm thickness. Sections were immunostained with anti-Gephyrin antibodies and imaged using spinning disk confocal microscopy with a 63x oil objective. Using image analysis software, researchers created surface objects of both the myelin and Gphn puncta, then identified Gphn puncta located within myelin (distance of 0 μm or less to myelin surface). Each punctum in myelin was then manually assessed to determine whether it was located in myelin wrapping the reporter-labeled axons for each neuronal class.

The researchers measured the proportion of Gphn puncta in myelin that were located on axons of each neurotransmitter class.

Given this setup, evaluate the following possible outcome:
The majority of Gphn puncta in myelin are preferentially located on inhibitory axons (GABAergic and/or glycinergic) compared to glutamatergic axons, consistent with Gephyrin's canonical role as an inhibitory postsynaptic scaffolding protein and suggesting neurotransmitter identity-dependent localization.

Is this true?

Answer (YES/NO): YES